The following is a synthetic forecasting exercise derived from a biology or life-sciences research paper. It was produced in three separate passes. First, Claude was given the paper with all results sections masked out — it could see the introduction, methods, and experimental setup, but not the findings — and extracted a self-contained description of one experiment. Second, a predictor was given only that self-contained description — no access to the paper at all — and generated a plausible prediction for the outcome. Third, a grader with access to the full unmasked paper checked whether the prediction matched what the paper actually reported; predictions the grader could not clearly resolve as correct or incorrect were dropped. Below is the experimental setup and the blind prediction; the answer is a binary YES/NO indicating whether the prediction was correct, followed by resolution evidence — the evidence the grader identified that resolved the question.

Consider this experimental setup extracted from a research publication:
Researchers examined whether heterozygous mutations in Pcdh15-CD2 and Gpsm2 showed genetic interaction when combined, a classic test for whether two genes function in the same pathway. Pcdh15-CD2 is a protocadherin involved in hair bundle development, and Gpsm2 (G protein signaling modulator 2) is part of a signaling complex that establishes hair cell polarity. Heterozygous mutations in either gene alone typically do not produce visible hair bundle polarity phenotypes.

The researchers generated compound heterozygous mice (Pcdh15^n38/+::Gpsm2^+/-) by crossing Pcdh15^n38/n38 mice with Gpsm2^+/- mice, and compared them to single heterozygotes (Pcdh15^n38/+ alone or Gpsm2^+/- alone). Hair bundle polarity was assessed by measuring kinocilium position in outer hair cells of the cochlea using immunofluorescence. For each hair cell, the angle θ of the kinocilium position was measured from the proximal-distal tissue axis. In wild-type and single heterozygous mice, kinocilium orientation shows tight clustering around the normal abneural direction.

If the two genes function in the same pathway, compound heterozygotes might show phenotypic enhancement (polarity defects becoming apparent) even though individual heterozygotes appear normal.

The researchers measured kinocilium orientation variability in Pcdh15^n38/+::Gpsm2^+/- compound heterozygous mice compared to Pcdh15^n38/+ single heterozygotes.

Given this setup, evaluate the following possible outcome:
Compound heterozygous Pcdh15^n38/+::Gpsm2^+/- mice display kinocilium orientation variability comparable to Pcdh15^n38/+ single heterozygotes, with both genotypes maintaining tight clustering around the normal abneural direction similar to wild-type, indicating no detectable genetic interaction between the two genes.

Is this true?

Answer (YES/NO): YES